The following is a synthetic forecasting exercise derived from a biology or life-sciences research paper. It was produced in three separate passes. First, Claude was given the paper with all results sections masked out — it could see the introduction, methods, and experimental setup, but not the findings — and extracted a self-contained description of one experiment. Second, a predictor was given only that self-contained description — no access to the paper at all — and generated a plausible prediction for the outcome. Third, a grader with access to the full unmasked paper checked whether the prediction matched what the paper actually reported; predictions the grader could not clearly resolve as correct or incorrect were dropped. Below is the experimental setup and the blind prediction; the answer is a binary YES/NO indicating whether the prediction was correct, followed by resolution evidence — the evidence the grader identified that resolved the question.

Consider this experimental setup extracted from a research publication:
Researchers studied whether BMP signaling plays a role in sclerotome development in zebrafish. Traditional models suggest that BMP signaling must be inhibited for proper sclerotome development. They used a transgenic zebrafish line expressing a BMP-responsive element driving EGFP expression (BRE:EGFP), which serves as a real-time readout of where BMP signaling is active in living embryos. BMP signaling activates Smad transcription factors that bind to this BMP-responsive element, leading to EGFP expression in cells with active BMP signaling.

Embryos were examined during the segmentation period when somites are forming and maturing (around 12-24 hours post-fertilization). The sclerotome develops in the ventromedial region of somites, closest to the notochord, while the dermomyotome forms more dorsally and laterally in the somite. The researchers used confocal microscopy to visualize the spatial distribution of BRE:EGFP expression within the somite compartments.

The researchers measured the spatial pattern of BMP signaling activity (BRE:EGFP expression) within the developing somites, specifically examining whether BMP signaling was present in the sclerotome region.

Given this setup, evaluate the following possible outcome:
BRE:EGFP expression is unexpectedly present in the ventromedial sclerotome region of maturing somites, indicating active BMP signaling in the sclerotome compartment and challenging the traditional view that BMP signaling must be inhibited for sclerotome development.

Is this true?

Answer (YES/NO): YES